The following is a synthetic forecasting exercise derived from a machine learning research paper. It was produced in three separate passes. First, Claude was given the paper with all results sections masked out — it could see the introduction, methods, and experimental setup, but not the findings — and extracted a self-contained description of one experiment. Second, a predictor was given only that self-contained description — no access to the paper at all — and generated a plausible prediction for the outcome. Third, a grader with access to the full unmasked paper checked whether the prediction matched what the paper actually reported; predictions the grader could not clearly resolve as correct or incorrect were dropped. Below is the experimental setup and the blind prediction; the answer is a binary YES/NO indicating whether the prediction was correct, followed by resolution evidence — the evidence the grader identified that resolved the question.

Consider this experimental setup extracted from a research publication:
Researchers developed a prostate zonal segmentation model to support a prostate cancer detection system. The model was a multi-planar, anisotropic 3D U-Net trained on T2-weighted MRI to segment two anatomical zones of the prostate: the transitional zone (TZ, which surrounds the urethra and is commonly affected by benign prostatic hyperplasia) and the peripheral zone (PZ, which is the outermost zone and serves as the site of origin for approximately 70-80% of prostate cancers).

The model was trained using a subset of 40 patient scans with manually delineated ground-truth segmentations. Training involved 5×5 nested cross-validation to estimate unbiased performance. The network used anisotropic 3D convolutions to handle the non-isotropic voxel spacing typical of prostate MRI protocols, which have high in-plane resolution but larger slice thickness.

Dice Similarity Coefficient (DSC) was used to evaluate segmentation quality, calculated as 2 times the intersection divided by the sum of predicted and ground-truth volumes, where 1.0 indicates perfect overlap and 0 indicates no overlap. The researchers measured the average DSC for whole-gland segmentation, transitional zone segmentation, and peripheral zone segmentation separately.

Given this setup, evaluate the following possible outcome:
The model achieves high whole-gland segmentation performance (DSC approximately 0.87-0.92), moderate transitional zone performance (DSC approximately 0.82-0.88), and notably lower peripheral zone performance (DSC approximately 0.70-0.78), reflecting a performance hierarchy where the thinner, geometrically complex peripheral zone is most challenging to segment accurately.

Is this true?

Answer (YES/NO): NO